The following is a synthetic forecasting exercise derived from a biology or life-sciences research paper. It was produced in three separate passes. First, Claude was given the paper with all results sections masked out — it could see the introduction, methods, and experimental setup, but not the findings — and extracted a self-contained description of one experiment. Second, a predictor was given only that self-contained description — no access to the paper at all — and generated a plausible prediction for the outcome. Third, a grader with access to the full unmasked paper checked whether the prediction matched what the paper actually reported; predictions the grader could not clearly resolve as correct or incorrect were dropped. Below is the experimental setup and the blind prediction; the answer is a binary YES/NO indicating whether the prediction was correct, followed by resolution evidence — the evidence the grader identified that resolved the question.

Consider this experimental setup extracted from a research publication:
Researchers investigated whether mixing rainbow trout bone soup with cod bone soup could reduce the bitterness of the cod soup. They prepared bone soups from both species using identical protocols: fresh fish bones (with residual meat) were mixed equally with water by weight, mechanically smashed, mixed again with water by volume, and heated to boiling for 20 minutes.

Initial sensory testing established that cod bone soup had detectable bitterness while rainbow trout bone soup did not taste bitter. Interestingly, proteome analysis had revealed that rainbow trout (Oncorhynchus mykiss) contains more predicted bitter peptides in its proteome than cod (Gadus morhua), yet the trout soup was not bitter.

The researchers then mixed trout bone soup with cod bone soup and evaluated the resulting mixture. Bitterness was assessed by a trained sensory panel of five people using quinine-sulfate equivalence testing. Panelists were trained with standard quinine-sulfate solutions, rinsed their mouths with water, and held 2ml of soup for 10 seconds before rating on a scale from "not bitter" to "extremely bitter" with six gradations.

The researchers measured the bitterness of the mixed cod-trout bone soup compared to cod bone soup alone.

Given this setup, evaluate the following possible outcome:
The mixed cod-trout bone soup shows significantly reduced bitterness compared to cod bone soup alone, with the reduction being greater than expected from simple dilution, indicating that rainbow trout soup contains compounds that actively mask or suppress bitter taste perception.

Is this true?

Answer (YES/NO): YES